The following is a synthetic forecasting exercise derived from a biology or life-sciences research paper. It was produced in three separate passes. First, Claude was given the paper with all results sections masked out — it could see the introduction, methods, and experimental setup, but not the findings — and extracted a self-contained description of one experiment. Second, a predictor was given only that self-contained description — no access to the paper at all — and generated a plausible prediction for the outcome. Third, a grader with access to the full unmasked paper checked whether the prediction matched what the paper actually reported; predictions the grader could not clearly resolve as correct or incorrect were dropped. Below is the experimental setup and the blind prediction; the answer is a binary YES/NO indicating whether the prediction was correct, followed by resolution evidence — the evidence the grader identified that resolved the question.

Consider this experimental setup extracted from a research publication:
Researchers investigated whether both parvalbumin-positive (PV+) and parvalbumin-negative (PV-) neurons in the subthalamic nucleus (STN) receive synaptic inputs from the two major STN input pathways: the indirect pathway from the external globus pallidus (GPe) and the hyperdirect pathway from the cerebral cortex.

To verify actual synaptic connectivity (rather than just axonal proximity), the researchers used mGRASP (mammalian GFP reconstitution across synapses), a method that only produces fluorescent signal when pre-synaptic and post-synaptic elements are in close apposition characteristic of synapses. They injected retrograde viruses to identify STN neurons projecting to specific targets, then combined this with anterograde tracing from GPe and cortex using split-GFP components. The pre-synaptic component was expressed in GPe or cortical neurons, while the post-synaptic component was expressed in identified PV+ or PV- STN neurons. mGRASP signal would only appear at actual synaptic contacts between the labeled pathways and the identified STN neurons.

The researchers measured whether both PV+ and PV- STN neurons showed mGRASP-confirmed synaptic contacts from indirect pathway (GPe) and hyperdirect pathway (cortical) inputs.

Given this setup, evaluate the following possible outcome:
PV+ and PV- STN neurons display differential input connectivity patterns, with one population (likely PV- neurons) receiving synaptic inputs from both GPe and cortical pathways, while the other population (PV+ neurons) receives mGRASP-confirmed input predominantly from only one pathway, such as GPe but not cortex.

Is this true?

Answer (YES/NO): NO